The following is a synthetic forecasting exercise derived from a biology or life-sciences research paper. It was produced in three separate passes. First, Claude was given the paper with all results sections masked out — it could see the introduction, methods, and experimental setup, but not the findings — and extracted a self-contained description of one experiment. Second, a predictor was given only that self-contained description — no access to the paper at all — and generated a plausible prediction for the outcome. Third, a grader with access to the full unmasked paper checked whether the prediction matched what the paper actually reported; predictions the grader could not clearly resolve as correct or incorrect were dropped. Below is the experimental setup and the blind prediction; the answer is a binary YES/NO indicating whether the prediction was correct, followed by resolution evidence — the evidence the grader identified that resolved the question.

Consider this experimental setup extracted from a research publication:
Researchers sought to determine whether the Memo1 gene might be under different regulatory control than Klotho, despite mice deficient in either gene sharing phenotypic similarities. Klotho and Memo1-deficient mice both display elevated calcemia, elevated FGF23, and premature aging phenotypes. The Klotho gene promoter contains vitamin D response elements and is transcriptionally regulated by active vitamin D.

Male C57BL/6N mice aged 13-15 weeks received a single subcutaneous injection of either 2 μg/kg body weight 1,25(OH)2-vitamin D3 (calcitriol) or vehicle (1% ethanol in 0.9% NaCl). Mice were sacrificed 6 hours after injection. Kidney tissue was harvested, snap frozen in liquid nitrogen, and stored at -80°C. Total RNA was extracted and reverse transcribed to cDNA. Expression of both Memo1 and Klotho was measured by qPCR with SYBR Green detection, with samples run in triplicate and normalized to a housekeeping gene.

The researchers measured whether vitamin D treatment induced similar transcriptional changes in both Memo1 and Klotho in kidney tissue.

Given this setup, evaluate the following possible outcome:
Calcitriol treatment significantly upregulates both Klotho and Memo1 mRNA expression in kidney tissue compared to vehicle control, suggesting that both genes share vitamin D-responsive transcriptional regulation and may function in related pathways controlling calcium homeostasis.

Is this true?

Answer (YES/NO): NO